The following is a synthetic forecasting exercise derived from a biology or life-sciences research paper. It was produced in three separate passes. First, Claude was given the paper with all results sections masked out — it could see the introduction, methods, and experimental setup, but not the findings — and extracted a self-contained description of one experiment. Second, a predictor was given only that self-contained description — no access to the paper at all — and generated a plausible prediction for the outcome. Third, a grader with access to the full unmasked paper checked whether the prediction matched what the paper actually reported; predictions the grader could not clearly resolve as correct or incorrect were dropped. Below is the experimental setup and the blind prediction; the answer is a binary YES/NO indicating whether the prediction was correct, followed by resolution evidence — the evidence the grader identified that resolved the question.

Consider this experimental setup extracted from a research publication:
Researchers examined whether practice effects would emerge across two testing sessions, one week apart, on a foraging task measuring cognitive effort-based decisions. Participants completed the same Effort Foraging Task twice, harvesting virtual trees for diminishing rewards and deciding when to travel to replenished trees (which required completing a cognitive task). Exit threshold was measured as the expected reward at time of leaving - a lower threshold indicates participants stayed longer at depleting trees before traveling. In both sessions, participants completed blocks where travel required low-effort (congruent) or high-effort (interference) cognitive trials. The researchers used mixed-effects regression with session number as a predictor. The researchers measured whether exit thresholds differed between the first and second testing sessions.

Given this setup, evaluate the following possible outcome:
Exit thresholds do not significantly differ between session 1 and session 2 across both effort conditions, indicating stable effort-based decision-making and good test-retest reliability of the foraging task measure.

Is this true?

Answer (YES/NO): NO